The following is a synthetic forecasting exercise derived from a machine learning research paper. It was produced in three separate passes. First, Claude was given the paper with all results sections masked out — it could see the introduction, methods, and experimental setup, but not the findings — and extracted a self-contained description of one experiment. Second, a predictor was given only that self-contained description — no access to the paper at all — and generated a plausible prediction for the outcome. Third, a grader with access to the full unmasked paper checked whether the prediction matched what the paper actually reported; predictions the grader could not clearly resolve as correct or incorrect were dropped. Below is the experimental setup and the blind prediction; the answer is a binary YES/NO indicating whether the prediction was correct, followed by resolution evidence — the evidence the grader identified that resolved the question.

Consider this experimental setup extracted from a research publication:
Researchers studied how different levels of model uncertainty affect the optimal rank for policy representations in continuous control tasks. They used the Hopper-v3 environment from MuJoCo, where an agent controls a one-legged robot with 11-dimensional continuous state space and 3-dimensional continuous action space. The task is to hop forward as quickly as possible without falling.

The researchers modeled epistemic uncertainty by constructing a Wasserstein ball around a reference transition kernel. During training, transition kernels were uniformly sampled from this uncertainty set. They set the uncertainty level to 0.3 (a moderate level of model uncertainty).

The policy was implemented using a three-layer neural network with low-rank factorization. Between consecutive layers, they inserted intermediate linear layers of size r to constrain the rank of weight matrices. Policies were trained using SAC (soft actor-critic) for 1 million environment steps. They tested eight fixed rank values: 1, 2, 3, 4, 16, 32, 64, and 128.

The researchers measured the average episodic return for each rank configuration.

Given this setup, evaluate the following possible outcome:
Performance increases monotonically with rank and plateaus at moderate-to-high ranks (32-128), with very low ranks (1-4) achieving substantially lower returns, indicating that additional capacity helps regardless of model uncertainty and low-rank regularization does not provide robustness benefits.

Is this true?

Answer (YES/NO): NO